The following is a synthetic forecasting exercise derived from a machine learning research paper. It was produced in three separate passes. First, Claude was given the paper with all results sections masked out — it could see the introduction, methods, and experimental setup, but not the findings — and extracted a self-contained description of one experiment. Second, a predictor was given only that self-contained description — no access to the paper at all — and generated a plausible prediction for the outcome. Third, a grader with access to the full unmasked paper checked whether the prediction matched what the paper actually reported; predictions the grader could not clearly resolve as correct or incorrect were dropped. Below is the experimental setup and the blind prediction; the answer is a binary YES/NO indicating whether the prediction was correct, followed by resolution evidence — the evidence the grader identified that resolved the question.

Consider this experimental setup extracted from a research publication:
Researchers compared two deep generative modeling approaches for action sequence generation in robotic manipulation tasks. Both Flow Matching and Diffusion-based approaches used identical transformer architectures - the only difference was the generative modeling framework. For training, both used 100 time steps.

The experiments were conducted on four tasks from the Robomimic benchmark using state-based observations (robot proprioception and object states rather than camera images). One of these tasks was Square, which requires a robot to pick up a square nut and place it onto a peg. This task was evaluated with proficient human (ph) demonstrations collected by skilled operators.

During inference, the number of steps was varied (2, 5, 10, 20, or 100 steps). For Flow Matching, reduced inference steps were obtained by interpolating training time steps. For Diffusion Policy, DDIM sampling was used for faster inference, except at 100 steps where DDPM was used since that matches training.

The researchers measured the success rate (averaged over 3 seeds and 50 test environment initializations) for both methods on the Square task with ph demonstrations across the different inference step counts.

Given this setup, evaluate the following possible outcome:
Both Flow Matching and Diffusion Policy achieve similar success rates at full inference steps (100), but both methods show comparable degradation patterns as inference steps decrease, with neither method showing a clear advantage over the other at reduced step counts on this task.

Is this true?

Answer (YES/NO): NO